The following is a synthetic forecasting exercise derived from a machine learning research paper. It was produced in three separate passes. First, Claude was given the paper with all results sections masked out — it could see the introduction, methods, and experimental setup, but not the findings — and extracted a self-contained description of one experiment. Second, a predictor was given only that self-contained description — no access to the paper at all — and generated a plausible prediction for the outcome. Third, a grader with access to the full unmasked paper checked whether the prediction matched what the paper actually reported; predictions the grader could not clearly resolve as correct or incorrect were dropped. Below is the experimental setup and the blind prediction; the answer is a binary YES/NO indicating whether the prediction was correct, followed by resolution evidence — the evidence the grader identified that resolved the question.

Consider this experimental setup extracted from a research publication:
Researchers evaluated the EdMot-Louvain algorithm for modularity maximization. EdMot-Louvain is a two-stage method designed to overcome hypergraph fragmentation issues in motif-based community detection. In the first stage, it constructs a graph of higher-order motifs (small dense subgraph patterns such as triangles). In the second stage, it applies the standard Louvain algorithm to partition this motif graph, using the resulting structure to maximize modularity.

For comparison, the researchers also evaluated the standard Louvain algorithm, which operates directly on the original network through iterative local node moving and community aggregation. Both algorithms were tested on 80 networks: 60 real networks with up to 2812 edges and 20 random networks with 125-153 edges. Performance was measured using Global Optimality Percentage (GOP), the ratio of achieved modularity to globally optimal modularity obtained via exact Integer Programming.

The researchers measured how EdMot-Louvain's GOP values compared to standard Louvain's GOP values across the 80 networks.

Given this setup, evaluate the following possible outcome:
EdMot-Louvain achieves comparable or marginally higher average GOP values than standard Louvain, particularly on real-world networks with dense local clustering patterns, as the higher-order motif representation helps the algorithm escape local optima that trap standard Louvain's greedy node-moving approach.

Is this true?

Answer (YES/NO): NO